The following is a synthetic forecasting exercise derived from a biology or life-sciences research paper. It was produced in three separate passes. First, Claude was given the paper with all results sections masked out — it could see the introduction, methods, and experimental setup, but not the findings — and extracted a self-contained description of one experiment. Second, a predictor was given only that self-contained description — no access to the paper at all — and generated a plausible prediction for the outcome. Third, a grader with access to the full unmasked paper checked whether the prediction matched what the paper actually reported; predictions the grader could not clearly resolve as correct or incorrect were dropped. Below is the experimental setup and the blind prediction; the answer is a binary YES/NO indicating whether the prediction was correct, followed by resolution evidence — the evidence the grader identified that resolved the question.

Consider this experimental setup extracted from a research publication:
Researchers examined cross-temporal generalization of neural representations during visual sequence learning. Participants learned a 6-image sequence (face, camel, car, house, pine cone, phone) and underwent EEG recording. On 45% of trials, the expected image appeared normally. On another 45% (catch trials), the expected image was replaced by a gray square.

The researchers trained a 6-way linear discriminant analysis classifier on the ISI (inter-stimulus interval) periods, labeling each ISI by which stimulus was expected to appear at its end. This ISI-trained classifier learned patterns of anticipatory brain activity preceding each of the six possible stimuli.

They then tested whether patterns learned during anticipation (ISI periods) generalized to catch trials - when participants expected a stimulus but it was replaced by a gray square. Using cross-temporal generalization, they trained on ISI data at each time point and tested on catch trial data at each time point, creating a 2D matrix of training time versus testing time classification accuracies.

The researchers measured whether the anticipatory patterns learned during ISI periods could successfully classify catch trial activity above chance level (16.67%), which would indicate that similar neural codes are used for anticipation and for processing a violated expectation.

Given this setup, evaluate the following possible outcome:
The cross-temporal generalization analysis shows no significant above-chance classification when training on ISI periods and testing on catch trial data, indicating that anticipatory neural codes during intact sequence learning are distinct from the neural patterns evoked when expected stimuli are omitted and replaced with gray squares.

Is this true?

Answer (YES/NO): NO